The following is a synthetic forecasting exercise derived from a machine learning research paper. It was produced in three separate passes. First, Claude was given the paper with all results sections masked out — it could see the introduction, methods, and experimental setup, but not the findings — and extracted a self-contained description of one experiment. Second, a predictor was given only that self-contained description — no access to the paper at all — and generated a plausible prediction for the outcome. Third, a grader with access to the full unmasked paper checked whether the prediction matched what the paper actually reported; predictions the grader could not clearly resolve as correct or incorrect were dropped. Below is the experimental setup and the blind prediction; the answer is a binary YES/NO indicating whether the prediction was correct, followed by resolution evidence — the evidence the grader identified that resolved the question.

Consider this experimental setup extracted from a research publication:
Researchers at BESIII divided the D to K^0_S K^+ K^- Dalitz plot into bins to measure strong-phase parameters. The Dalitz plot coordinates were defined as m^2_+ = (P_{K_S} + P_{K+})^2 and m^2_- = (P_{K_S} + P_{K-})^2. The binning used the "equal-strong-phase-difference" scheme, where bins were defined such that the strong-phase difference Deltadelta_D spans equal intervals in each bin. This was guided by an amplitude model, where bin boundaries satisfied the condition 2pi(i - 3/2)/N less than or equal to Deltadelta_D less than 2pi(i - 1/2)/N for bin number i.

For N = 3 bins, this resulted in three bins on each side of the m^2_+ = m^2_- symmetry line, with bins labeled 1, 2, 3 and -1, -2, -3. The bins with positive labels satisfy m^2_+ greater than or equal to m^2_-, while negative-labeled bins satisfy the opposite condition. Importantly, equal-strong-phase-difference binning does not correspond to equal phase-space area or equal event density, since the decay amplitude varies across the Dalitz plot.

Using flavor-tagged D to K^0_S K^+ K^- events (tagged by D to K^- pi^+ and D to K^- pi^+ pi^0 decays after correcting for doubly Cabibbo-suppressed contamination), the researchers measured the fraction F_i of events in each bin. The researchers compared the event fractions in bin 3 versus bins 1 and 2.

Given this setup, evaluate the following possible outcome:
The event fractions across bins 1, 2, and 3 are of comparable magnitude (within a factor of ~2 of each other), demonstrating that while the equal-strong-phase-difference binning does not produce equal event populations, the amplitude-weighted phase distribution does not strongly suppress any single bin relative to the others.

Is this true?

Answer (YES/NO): NO